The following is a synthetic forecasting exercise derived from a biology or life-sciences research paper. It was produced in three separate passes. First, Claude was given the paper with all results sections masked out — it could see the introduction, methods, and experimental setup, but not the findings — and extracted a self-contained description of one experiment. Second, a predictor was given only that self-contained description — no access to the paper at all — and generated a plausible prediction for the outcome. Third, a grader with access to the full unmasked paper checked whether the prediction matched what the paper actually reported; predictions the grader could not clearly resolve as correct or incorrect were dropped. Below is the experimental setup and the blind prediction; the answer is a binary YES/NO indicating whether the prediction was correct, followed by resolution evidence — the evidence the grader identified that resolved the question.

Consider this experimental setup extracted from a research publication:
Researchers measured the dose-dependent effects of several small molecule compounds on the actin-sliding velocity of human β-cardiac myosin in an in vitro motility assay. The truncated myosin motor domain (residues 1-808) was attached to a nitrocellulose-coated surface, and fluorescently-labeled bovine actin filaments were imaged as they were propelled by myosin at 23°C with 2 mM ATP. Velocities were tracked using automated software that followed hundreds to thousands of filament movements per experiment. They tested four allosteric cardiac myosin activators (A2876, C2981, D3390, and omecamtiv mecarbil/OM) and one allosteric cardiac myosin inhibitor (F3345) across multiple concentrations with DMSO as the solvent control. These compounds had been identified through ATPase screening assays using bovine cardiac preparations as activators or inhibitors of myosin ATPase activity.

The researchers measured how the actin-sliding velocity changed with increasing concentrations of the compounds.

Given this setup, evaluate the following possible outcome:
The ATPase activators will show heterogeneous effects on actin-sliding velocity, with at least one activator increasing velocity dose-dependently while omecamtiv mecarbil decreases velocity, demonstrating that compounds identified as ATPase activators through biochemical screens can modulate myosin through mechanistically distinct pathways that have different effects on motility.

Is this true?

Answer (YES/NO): NO